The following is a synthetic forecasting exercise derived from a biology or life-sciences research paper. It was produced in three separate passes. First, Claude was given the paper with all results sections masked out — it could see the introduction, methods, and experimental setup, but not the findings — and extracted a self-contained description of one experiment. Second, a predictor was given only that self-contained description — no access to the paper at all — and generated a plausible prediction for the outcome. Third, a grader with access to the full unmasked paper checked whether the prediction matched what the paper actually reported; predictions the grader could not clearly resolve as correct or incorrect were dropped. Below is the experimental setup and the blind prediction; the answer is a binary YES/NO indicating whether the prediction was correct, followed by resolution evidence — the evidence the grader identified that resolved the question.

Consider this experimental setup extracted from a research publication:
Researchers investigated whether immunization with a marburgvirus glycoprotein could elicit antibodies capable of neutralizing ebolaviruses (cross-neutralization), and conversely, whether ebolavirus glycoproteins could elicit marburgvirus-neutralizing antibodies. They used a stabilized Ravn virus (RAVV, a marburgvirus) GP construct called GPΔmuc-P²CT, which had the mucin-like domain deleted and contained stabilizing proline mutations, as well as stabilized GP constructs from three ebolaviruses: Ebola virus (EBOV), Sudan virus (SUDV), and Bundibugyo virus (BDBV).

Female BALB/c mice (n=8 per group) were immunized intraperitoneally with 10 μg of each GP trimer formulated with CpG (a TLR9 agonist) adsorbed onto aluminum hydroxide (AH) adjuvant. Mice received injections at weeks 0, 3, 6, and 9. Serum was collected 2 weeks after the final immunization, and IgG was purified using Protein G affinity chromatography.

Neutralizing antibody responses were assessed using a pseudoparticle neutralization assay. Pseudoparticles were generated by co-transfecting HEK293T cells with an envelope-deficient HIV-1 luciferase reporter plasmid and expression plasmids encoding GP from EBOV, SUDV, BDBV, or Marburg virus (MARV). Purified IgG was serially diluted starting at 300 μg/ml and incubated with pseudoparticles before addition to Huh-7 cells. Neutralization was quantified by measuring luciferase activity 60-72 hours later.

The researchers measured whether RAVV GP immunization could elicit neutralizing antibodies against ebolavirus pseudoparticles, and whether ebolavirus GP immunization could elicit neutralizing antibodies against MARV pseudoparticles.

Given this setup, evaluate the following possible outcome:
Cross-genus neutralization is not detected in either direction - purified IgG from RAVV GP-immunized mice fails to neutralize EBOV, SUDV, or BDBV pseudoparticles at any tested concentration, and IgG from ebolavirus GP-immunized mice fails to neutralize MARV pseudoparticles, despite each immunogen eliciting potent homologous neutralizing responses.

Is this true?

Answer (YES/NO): NO